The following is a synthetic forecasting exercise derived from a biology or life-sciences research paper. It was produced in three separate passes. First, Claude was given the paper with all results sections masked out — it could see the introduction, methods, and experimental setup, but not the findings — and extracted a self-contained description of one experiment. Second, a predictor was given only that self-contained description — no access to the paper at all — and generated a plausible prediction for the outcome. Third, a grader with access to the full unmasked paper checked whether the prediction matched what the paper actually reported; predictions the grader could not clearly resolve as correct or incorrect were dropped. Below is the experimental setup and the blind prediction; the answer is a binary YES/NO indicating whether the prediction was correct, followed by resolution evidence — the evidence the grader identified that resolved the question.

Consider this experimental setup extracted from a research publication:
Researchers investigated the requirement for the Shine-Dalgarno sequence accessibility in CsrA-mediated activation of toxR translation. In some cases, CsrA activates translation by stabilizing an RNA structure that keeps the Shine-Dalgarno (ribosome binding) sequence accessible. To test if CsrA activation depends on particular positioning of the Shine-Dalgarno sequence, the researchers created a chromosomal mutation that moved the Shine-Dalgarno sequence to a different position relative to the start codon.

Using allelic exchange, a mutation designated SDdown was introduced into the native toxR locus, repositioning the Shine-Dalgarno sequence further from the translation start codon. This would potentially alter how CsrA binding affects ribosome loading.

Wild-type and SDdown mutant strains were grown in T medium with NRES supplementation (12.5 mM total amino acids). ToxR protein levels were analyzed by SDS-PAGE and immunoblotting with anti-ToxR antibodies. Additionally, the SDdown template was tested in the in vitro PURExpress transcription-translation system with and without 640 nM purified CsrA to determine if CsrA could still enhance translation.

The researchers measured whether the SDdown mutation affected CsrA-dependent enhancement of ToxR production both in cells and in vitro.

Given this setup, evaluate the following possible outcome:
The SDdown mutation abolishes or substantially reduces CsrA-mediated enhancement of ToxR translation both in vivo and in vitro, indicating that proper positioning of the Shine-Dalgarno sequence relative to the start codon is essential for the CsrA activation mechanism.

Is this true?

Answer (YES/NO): NO